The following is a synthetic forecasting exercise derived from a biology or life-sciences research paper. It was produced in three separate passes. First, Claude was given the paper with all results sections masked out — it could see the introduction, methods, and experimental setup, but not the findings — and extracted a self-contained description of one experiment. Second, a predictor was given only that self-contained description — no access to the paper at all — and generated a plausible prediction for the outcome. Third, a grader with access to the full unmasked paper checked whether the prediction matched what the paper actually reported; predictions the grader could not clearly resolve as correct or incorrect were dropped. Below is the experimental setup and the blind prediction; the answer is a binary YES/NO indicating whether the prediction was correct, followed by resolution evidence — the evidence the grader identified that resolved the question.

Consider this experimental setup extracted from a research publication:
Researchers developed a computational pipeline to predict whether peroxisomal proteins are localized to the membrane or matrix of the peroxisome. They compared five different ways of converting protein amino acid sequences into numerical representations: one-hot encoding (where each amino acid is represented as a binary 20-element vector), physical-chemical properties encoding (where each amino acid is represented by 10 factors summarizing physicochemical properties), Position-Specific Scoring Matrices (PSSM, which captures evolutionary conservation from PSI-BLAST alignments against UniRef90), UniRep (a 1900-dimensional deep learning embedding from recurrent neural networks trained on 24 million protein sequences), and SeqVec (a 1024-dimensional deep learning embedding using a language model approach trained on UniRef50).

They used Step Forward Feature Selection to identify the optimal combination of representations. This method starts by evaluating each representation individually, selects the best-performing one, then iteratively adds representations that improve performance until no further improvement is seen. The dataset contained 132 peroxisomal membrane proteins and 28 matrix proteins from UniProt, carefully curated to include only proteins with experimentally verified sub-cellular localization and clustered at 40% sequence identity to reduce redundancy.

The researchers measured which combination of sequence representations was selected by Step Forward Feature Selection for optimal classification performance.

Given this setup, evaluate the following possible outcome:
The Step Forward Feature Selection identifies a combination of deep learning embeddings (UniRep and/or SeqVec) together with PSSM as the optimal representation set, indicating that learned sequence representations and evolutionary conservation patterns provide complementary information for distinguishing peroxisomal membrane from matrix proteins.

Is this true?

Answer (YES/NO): NO